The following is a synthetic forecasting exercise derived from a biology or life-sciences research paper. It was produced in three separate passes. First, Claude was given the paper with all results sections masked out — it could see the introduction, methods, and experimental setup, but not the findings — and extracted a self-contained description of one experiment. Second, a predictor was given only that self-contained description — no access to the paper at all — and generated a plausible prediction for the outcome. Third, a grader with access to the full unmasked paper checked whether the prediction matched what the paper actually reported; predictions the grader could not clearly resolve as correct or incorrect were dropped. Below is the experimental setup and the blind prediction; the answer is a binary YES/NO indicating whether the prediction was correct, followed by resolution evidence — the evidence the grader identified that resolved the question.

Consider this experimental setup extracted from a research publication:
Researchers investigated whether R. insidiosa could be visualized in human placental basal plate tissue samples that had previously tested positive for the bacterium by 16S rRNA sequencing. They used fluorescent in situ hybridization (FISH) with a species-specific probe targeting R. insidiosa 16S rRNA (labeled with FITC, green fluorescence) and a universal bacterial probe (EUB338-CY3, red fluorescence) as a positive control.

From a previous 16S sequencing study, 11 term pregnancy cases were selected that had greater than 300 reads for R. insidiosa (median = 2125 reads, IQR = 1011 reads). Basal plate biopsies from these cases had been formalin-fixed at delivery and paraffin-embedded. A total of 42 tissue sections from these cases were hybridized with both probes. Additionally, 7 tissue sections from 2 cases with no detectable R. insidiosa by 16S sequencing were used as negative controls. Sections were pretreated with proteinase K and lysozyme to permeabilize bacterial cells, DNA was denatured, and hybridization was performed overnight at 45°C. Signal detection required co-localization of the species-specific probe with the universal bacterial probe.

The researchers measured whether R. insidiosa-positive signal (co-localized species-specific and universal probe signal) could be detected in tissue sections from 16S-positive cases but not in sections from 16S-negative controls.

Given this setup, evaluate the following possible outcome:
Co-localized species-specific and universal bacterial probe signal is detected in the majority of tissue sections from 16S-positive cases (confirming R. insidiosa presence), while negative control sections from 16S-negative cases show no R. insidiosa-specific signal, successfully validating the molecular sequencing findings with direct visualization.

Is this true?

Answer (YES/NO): NO